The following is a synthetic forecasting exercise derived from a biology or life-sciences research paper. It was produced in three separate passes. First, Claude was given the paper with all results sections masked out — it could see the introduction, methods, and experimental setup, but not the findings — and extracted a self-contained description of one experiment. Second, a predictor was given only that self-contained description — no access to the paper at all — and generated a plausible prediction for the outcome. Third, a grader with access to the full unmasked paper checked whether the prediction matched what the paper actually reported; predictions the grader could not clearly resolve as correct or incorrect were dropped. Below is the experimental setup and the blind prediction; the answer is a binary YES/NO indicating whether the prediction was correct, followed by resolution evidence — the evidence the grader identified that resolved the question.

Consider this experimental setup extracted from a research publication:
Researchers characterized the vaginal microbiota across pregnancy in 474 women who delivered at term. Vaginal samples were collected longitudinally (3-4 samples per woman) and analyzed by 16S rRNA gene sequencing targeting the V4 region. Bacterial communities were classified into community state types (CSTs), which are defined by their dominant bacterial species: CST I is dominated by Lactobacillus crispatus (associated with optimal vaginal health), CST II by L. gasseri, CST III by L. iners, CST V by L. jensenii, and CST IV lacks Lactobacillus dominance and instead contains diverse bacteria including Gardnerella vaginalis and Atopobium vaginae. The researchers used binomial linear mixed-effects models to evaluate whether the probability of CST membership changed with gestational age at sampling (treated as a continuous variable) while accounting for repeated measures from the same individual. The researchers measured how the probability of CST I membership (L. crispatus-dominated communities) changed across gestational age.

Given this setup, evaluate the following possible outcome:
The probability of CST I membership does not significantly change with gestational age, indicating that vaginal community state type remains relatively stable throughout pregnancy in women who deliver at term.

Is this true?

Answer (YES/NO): NO